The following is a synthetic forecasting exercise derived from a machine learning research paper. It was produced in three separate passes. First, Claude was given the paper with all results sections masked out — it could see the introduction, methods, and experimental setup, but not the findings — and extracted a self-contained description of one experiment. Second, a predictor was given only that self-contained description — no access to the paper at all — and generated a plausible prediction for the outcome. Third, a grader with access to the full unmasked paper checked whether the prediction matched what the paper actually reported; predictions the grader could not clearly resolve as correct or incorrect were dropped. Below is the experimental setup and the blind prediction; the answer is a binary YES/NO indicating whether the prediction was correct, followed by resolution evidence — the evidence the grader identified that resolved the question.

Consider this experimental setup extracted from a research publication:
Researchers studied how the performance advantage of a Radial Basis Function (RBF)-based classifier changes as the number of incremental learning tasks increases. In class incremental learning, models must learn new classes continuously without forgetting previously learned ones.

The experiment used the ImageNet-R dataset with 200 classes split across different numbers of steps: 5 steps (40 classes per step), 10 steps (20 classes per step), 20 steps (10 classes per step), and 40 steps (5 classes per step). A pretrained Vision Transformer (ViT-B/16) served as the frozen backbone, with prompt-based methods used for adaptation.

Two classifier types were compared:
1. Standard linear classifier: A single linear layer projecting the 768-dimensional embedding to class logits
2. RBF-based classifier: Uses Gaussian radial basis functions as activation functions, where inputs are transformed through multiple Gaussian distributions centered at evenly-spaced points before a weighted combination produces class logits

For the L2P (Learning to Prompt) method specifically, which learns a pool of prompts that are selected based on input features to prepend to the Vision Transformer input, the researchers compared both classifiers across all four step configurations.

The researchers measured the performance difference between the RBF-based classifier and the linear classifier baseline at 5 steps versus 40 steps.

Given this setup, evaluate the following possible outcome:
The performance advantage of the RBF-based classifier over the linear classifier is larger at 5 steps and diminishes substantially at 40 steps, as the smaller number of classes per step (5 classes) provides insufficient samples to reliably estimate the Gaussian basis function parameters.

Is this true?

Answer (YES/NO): NO